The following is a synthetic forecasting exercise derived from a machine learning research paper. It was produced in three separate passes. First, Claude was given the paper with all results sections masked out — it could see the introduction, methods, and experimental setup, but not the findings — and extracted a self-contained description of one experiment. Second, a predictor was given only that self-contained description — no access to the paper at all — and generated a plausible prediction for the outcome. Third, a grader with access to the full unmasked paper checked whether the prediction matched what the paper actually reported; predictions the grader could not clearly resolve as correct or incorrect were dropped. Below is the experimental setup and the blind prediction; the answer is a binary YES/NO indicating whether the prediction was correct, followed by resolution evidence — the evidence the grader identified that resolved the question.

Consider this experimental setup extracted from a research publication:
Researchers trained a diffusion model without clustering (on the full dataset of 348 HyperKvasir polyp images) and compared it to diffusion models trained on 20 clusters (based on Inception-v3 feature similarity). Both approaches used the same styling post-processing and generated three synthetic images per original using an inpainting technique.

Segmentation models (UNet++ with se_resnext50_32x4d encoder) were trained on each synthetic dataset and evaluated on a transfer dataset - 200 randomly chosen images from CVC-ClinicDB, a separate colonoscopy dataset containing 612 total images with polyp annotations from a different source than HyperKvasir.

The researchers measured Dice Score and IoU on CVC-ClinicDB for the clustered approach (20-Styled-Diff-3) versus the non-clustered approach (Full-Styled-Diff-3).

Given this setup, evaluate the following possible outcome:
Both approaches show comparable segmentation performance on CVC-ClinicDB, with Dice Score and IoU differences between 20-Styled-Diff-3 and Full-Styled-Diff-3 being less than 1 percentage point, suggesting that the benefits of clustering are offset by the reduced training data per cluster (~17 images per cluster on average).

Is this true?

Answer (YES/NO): NO